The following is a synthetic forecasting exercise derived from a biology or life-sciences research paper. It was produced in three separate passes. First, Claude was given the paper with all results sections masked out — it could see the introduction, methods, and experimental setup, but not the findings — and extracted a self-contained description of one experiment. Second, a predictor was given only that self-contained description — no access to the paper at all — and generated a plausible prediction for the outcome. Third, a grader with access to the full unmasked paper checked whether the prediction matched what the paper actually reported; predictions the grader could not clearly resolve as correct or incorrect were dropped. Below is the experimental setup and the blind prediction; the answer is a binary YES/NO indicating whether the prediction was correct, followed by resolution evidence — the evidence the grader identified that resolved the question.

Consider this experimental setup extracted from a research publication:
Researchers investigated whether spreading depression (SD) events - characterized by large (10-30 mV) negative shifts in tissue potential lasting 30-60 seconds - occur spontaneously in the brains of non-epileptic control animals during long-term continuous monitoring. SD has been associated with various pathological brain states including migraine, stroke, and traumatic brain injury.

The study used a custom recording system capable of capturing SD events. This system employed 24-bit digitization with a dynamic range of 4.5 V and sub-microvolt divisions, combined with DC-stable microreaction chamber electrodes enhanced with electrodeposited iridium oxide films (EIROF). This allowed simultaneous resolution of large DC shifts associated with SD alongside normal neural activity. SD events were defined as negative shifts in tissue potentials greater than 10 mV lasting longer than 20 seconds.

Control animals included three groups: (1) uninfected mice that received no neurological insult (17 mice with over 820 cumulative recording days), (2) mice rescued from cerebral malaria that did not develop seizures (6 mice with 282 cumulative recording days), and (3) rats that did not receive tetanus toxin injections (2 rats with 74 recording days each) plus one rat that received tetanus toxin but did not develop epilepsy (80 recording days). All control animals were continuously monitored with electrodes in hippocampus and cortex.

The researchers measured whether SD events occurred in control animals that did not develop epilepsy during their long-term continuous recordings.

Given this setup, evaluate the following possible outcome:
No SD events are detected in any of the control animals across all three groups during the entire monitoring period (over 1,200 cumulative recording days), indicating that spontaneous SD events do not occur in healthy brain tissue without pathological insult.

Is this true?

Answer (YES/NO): YES